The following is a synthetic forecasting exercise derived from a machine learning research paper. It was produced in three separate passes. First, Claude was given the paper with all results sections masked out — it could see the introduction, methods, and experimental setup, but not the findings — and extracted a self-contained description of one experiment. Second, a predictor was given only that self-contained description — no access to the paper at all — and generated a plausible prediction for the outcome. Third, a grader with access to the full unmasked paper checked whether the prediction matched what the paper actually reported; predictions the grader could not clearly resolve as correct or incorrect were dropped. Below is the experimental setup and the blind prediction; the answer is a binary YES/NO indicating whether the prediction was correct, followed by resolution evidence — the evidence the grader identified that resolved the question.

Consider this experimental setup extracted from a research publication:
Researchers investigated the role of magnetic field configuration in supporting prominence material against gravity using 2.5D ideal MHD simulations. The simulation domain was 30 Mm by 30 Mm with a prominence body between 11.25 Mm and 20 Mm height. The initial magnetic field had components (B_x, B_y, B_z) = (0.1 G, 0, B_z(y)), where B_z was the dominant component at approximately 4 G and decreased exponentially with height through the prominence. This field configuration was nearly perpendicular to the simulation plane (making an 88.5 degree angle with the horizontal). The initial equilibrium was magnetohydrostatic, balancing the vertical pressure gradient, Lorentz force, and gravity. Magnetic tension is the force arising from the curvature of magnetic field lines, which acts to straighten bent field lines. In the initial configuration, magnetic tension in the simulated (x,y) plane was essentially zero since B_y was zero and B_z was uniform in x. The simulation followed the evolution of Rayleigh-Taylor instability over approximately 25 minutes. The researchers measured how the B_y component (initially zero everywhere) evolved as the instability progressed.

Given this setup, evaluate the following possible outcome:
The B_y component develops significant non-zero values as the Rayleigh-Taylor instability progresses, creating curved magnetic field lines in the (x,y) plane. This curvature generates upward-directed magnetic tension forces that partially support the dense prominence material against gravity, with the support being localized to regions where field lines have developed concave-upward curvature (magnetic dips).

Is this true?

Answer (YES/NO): NO